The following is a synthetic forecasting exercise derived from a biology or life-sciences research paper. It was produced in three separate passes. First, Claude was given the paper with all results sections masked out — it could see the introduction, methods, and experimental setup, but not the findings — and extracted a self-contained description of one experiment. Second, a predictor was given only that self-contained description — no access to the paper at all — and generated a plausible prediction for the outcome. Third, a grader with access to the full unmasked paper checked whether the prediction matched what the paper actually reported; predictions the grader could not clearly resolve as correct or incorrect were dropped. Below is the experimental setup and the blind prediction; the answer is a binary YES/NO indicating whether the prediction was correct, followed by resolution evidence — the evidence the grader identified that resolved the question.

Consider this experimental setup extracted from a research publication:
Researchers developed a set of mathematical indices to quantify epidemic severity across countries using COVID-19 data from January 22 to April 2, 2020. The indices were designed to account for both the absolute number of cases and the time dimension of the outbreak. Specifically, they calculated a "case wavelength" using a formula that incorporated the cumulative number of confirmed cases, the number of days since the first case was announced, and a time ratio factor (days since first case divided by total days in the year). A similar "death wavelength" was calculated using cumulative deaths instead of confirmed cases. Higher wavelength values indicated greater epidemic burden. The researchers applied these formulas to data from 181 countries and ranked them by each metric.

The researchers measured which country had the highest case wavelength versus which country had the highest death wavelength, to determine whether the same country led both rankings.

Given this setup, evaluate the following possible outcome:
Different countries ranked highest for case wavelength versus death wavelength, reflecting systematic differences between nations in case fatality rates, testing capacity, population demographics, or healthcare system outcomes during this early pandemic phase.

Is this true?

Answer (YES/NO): YES